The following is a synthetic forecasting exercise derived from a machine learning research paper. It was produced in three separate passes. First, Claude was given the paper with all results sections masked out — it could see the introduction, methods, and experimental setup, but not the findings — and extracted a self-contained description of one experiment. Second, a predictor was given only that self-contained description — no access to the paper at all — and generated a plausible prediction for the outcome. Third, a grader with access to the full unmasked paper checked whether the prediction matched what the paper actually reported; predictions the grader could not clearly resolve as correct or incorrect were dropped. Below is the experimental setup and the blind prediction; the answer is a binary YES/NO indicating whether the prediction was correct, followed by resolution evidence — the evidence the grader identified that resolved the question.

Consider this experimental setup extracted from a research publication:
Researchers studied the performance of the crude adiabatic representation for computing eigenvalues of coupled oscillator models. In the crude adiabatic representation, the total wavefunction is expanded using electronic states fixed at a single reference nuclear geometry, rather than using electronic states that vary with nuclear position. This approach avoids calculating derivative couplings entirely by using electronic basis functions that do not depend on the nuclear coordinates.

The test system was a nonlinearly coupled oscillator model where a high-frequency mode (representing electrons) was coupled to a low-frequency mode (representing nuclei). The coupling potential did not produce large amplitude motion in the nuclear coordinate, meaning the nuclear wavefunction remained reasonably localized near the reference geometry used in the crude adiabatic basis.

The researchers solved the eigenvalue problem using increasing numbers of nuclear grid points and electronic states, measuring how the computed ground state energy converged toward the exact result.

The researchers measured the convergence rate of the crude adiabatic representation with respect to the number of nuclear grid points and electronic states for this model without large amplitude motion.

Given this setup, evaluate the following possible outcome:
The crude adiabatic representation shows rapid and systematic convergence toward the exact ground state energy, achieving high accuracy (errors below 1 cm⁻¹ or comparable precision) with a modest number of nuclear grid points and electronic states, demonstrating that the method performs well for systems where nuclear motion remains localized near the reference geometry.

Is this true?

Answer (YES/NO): NO